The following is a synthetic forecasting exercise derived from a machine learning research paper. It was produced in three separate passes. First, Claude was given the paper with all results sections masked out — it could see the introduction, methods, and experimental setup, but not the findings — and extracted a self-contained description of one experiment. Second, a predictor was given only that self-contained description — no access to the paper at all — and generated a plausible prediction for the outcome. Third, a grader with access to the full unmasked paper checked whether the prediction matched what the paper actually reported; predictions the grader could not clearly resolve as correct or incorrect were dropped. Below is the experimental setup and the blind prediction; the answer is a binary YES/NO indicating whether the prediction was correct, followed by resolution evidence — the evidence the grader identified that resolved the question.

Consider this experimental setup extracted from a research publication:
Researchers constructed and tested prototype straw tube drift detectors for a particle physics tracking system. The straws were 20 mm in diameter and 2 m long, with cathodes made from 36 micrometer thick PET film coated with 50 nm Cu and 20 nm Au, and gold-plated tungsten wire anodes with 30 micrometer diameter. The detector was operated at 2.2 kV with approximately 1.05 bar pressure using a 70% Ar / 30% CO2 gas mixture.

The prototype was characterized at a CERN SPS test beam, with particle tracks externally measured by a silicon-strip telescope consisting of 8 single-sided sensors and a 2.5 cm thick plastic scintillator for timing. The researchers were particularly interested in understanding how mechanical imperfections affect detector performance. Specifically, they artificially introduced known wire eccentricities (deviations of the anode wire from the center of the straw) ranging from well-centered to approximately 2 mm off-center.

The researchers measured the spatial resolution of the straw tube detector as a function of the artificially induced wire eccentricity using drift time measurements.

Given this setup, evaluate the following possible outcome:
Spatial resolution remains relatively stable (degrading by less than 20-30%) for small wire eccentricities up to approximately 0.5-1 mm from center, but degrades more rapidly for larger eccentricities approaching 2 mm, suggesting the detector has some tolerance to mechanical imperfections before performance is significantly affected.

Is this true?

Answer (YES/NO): NO